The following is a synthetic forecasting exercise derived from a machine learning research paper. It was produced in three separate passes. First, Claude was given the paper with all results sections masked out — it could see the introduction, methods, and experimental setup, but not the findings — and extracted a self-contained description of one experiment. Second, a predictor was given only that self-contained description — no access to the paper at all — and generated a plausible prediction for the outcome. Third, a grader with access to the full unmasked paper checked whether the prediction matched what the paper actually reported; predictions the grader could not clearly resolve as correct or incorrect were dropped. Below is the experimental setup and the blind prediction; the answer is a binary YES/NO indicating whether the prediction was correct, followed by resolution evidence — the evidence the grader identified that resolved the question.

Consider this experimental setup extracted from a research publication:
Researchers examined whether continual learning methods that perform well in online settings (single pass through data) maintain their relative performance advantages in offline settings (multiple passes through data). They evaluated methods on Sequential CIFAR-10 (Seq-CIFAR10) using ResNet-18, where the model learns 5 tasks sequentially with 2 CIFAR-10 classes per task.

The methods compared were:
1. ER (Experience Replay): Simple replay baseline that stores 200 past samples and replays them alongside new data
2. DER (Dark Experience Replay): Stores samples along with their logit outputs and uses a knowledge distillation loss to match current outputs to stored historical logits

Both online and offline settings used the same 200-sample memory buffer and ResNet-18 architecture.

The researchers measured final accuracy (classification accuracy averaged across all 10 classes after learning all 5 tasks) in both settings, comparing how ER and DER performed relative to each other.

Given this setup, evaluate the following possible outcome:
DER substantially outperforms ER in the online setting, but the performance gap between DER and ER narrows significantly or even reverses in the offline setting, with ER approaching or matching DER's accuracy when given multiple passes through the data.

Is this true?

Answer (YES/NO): NO